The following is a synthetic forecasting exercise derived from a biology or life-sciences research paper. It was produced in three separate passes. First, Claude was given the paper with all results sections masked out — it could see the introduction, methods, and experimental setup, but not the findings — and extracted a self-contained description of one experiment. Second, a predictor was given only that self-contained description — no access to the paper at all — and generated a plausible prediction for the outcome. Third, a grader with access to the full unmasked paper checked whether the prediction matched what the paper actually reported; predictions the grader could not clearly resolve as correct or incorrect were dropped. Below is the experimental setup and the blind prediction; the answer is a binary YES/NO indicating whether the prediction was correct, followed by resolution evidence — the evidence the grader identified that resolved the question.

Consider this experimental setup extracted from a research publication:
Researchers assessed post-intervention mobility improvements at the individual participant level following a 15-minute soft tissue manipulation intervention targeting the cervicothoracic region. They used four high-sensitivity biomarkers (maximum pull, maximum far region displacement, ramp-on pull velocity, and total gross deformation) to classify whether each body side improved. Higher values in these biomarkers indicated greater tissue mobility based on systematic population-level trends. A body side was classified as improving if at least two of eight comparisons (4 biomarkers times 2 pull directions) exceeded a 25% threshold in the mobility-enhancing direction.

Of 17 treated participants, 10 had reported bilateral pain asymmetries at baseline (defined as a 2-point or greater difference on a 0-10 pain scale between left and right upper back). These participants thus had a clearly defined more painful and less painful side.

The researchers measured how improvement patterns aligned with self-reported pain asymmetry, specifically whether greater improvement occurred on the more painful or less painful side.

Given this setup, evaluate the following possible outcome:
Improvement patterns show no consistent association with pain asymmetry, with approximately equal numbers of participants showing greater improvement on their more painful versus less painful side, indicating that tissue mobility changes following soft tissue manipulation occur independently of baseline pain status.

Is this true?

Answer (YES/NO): NO